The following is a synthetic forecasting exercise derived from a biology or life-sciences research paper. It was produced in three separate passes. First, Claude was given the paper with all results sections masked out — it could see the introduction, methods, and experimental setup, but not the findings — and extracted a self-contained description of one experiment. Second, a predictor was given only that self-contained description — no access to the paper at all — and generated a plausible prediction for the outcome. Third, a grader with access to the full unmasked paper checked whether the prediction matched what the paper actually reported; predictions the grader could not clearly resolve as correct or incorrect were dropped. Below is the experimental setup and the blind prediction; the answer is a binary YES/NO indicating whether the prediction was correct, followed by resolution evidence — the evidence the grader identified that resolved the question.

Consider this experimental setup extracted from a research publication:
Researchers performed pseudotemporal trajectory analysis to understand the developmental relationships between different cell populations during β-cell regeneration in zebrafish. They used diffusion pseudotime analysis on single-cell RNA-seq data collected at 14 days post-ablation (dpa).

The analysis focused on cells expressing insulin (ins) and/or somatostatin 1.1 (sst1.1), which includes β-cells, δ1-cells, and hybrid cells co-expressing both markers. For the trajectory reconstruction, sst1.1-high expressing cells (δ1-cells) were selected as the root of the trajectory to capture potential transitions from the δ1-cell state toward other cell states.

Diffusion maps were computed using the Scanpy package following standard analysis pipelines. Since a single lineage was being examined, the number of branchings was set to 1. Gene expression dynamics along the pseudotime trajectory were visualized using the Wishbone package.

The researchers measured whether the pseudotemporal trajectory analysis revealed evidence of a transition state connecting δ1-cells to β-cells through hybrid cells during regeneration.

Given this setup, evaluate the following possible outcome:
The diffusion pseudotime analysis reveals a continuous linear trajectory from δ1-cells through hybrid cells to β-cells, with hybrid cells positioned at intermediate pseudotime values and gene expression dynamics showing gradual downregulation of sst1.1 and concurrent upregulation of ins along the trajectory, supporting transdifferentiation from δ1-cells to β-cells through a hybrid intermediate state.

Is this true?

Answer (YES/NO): NO